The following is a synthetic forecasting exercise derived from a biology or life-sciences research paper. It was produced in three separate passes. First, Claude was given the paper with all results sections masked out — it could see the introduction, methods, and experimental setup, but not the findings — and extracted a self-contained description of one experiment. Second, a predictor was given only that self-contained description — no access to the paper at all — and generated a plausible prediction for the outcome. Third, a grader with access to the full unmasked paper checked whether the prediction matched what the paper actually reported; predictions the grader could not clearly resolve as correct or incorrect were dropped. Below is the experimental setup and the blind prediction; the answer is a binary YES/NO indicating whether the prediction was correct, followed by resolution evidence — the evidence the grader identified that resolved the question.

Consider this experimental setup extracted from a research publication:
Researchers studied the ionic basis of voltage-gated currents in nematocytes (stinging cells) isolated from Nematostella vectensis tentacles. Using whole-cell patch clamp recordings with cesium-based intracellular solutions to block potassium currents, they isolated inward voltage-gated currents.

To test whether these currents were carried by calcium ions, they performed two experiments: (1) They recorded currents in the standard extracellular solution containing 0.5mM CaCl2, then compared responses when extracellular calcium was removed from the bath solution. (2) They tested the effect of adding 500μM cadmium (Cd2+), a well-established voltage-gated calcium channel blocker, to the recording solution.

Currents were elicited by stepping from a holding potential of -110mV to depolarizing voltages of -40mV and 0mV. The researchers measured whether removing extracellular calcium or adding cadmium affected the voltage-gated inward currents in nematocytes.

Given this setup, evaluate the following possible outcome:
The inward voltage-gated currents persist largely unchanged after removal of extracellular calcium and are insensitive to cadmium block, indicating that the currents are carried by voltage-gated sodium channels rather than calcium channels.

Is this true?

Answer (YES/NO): NO